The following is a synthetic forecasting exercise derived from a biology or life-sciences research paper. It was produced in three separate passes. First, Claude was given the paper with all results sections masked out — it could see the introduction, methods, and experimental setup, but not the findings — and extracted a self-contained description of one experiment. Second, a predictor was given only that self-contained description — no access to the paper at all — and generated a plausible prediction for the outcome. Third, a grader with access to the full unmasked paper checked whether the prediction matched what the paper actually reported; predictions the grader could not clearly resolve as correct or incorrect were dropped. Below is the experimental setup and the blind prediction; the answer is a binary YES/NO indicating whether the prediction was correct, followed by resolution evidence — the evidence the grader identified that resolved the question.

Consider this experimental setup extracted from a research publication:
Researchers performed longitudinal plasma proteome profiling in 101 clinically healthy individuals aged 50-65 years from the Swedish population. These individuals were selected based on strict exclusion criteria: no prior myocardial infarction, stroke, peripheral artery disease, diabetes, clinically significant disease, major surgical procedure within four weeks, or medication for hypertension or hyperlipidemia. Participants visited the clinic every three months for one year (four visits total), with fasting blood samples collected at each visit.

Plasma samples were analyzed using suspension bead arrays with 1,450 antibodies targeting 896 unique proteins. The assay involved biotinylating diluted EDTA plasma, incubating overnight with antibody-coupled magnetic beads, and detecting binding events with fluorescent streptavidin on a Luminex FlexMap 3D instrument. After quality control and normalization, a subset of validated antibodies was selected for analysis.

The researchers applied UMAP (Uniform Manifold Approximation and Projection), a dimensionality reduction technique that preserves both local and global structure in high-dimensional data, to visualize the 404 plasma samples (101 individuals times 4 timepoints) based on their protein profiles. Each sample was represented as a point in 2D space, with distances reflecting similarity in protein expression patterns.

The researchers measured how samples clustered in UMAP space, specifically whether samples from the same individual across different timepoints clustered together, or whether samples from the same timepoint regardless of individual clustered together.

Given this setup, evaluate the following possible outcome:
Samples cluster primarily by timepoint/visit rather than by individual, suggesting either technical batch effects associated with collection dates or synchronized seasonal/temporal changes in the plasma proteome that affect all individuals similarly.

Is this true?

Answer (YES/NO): NO